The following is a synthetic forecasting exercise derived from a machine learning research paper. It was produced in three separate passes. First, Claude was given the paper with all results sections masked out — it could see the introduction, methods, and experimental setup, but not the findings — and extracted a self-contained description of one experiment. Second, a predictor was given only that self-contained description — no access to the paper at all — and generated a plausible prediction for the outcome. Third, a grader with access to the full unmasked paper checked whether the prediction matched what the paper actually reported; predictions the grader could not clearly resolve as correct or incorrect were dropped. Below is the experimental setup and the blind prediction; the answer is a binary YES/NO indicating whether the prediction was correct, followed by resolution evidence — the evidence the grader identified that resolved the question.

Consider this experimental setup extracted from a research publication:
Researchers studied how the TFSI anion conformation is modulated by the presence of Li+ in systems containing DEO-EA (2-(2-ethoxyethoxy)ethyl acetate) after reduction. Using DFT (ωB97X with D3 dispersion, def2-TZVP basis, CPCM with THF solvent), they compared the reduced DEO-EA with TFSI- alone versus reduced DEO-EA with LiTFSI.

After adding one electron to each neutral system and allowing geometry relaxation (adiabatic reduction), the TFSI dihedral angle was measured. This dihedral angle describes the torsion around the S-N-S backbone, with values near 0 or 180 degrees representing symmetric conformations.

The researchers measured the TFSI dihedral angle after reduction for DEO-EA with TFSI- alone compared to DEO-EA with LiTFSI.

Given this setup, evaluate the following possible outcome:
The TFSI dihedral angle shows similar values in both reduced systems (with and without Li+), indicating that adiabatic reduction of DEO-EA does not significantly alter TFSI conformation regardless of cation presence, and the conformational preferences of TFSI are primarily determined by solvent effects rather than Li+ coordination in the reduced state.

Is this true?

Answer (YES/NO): NO